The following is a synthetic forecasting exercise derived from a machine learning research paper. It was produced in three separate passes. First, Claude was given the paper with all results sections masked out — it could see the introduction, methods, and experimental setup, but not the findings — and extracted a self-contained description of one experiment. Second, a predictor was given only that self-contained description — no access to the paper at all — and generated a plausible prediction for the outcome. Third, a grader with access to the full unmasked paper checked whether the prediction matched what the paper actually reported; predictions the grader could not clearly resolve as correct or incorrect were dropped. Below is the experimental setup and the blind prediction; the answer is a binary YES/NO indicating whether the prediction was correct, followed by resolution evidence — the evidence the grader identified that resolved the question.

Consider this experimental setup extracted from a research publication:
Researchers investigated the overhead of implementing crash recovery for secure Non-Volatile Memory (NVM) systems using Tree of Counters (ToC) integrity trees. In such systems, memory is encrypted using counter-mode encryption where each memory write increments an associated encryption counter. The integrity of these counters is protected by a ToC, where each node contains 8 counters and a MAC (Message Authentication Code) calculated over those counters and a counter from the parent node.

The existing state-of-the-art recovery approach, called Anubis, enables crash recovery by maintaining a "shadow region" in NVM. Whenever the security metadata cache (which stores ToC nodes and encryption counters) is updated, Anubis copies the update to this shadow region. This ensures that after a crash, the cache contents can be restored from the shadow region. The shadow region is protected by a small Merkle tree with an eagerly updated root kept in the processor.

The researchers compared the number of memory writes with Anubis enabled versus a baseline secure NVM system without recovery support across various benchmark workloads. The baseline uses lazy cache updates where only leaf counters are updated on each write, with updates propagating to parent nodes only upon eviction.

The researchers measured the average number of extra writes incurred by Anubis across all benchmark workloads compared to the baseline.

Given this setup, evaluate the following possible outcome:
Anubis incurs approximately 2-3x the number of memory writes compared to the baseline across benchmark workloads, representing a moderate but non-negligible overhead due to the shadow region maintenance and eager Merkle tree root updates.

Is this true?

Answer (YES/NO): NO